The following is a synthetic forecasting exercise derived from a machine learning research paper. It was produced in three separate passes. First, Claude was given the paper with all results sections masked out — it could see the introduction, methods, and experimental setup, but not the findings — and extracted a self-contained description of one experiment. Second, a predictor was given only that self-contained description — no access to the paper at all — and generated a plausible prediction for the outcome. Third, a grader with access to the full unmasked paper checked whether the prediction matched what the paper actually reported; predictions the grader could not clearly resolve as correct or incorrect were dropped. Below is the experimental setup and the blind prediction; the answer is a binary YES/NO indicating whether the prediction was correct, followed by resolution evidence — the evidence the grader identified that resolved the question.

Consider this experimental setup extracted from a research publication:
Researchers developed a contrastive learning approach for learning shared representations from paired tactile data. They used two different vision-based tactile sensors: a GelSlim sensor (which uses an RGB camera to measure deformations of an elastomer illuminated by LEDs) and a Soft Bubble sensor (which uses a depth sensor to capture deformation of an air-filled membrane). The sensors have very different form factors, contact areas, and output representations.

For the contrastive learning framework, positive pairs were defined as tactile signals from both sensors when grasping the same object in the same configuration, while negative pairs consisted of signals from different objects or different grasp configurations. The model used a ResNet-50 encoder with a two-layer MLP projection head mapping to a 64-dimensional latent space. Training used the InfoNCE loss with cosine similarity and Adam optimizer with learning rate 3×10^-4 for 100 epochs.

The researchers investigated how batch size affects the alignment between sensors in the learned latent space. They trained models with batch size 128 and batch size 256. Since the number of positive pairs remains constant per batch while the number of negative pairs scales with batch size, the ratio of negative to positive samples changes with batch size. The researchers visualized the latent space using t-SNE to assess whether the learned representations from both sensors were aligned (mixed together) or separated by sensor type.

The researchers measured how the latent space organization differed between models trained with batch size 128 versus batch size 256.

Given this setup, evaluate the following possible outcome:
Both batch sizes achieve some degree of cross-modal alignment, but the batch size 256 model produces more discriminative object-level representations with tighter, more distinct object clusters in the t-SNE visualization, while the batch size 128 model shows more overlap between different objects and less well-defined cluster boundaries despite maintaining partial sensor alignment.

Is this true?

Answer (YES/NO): NO